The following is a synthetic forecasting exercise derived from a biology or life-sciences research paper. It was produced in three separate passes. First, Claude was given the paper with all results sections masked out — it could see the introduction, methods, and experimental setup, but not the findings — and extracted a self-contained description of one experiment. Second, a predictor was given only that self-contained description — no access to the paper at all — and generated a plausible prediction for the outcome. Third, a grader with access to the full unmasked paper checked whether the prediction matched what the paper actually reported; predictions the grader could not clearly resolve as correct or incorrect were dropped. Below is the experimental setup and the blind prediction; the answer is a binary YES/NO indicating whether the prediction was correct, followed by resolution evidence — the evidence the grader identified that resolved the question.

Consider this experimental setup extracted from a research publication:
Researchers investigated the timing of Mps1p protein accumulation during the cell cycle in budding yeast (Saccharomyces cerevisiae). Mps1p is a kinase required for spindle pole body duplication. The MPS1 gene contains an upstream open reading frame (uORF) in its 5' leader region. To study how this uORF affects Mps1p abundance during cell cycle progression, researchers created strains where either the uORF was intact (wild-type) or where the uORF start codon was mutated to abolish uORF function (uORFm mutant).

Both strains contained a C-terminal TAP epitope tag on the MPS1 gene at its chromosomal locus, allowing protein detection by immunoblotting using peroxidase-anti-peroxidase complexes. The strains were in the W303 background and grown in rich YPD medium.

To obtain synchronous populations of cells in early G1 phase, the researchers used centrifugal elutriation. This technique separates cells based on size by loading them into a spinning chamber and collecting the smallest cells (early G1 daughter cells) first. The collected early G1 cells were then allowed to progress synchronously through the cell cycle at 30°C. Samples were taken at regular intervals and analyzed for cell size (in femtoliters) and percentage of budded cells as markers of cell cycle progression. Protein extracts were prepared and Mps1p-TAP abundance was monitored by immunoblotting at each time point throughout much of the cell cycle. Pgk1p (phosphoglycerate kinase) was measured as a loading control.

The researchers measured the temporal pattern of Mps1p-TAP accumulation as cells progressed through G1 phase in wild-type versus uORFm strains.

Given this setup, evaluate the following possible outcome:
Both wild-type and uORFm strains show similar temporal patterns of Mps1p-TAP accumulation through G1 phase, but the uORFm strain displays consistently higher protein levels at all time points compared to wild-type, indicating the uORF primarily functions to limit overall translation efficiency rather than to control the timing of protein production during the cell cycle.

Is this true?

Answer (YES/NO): NO